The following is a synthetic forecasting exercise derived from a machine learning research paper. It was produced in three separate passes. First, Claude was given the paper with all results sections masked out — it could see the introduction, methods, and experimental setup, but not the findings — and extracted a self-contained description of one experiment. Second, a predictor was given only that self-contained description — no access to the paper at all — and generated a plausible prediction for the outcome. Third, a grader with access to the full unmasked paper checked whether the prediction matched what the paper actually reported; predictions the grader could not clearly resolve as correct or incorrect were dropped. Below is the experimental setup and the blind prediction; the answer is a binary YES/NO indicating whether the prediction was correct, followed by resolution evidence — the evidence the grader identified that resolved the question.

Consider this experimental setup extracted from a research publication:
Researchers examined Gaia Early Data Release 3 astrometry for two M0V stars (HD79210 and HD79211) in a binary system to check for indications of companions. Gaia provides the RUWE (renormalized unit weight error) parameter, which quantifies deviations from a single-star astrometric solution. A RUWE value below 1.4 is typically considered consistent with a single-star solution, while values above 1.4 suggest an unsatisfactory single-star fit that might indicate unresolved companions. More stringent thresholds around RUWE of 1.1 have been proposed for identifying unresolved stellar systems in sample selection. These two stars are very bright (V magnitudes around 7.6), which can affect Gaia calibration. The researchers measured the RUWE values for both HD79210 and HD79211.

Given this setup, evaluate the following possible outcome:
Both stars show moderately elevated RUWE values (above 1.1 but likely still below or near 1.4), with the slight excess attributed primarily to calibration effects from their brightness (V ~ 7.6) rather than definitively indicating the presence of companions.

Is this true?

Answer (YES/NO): NO